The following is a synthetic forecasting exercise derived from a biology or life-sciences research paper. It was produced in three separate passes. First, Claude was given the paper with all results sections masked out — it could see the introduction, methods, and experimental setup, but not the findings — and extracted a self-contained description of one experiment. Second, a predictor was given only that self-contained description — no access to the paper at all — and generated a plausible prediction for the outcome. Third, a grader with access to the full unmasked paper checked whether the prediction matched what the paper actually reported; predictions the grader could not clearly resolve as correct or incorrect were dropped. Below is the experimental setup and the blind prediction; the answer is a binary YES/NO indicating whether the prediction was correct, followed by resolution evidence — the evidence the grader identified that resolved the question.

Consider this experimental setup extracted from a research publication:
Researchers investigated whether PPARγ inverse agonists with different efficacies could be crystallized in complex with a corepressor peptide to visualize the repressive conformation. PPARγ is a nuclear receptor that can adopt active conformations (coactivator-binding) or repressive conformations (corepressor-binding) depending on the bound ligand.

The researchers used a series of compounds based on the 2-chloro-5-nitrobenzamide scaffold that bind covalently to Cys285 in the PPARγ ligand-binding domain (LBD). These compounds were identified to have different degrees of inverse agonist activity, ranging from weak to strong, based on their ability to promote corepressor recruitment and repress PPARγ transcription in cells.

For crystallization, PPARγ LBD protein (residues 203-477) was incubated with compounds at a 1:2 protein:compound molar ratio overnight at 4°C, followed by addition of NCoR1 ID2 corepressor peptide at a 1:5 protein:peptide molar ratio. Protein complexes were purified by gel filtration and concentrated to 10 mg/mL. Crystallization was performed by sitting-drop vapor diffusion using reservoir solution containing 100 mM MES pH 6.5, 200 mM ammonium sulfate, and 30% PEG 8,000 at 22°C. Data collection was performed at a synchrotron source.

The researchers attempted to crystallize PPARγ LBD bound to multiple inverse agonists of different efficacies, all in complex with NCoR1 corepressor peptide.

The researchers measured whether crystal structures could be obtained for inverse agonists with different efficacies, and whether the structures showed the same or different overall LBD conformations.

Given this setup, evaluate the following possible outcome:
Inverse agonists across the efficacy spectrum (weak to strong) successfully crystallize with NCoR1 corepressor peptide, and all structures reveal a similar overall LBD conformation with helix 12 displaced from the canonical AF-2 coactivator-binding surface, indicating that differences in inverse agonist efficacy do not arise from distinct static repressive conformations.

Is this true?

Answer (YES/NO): YES